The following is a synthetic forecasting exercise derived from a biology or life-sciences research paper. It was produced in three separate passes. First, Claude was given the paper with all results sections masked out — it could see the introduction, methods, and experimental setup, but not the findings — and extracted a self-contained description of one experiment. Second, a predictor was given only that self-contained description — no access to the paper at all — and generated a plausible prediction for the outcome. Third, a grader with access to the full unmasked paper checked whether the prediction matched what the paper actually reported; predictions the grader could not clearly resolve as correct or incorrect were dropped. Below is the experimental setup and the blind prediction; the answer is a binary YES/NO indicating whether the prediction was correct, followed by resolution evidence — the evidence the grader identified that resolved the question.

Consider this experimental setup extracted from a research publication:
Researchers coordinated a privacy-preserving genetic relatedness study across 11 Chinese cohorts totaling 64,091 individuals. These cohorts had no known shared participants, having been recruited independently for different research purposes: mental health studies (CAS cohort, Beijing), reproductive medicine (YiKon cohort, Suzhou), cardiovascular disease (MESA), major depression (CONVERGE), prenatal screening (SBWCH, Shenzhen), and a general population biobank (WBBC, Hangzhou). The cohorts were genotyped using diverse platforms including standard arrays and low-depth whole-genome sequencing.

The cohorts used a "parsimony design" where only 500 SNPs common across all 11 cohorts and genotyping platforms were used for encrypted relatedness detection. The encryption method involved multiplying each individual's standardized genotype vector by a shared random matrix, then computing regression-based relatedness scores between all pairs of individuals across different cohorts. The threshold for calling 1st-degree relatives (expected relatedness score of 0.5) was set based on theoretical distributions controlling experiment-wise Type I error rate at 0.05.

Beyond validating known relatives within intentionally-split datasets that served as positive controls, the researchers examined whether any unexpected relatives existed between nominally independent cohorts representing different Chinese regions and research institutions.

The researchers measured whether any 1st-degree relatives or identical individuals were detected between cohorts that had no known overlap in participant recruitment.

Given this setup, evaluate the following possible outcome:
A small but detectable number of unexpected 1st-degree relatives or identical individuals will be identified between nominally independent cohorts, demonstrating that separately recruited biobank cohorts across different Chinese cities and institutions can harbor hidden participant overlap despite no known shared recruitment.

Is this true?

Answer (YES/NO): YES